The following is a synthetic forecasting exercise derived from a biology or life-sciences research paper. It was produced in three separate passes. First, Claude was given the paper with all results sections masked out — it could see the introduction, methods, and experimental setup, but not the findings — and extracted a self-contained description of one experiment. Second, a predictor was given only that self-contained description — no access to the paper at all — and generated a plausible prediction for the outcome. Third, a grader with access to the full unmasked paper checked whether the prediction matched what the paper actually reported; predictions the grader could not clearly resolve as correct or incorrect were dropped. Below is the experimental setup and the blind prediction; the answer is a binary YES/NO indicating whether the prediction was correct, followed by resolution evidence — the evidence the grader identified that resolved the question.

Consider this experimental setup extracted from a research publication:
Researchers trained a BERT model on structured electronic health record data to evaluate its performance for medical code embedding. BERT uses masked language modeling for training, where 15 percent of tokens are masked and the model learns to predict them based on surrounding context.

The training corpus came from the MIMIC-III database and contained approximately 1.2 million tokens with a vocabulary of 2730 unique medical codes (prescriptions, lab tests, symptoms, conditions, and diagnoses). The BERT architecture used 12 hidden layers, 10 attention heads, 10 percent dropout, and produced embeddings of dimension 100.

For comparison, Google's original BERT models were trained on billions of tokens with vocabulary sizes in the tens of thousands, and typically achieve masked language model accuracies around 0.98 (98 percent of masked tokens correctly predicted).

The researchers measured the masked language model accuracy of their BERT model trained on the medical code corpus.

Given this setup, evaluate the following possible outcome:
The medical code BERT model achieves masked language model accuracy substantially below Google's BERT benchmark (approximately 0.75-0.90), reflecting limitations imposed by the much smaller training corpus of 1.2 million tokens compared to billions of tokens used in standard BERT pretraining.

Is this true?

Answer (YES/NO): NO